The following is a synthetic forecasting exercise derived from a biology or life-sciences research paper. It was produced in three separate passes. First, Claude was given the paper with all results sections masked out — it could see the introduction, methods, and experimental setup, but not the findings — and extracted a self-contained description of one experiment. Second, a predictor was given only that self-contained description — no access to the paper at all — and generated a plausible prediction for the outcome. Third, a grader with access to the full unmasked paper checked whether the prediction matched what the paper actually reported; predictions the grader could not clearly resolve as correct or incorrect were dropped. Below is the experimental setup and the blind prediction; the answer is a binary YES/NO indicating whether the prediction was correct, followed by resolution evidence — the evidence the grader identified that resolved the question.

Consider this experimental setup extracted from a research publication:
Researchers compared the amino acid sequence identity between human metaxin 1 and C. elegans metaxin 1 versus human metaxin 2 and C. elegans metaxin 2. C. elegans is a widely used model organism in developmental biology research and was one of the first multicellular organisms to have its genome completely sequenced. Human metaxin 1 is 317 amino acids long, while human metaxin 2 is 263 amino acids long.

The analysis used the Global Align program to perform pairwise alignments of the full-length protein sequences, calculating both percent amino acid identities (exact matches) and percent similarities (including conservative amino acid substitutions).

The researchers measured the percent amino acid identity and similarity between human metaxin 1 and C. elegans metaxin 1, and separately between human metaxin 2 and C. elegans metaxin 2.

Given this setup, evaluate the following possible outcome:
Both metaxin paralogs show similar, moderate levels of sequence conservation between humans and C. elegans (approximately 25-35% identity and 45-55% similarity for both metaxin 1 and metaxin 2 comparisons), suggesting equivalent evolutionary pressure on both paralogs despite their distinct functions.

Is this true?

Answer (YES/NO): NO